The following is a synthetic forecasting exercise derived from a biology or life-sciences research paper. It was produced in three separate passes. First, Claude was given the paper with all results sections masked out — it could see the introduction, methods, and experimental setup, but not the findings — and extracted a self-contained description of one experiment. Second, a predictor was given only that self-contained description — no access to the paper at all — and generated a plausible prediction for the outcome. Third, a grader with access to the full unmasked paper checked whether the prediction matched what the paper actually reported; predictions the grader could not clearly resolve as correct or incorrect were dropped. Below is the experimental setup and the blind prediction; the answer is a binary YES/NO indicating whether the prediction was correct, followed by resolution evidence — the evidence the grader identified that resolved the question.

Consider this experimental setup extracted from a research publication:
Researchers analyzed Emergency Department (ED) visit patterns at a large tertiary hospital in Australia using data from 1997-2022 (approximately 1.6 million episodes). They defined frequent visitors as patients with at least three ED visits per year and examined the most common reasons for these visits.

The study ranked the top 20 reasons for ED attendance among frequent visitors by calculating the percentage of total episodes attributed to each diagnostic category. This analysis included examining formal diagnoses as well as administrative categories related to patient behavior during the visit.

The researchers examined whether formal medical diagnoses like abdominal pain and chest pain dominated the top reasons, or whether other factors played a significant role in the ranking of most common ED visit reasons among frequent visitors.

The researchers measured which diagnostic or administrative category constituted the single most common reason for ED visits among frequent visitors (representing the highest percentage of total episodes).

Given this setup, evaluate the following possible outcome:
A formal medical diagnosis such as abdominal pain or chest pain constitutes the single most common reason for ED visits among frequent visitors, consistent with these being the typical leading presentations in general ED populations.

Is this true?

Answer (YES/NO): NO